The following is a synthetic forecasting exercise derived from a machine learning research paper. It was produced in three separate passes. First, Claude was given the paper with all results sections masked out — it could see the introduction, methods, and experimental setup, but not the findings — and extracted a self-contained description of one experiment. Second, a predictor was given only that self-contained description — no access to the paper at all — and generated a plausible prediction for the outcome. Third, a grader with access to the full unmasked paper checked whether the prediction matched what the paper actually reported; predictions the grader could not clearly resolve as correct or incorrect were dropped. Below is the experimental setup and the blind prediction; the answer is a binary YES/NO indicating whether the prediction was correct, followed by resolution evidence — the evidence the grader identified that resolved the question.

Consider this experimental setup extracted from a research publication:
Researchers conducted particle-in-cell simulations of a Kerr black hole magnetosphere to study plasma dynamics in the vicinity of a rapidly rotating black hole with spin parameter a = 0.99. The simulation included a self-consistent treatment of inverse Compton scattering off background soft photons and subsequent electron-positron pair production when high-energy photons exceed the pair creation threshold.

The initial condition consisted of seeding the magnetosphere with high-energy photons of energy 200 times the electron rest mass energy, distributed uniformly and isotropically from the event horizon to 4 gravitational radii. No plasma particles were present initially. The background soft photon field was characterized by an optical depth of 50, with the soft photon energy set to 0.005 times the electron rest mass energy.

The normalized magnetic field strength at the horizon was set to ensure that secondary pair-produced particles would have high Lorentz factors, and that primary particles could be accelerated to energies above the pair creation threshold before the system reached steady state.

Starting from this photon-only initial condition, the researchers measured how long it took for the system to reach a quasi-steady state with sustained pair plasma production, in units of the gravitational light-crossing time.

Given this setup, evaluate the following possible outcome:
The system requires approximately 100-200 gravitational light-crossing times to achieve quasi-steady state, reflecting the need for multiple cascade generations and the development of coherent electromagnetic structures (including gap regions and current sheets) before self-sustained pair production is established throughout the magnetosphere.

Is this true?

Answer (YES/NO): YES